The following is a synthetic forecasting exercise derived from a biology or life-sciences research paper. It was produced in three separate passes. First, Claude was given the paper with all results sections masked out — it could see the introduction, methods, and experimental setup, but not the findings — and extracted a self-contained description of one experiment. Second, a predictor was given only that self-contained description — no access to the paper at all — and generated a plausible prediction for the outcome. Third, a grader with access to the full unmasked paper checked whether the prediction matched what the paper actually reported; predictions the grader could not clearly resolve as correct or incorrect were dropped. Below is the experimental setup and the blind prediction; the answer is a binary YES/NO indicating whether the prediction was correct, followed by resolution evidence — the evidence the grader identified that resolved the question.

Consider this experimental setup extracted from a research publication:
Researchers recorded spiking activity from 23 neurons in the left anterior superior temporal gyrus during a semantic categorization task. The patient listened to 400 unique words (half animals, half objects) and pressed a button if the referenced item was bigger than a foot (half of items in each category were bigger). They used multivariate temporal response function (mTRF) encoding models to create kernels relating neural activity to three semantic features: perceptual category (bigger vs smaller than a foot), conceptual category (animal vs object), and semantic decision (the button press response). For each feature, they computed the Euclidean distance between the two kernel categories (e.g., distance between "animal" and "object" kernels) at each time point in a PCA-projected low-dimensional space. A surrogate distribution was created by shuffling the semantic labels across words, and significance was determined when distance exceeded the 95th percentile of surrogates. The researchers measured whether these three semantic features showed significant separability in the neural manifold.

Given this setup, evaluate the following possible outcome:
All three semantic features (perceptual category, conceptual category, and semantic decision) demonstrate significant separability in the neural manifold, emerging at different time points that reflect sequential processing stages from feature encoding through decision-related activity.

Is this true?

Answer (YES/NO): NO